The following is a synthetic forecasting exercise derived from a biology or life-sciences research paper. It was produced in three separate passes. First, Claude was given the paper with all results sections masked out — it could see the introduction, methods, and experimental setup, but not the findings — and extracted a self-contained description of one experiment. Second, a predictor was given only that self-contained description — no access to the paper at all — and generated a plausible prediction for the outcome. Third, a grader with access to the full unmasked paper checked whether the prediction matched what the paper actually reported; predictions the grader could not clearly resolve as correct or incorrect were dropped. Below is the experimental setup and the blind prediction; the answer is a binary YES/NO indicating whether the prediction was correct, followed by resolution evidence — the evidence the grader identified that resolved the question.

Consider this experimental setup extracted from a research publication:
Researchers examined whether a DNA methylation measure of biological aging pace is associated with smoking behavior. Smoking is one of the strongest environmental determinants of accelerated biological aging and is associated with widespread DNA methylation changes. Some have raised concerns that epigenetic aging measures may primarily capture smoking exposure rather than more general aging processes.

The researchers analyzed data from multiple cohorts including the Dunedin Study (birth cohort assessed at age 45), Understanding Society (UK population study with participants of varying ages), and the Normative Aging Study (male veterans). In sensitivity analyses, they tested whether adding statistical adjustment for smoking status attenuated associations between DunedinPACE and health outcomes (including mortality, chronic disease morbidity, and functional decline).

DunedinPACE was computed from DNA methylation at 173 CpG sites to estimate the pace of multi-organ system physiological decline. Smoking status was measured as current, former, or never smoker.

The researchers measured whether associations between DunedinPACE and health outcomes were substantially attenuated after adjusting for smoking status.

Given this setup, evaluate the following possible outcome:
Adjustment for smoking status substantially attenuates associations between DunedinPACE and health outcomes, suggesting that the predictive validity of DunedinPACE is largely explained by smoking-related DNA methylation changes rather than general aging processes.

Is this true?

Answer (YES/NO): NO